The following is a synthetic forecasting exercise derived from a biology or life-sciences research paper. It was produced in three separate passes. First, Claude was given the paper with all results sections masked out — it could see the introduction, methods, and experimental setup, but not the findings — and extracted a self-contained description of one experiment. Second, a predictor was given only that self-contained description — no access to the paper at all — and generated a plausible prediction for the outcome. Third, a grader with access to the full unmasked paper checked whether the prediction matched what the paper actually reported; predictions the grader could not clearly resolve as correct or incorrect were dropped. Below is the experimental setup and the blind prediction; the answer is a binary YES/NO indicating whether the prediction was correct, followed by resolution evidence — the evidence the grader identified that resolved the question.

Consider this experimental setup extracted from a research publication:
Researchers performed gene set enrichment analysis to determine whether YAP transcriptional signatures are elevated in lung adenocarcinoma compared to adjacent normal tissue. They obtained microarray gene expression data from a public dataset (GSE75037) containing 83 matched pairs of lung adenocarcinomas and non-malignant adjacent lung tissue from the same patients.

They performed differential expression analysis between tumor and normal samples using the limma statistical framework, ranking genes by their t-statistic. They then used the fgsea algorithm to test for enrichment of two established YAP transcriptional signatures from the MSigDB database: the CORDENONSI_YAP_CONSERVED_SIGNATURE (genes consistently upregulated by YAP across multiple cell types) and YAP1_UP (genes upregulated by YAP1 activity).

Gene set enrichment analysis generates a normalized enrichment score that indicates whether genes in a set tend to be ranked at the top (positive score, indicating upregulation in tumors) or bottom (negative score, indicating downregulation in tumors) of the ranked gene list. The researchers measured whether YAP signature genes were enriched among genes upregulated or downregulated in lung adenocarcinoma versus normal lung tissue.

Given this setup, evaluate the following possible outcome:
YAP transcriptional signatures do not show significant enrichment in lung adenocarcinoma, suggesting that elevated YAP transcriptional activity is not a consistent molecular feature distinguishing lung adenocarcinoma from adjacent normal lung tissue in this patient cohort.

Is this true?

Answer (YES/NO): NO